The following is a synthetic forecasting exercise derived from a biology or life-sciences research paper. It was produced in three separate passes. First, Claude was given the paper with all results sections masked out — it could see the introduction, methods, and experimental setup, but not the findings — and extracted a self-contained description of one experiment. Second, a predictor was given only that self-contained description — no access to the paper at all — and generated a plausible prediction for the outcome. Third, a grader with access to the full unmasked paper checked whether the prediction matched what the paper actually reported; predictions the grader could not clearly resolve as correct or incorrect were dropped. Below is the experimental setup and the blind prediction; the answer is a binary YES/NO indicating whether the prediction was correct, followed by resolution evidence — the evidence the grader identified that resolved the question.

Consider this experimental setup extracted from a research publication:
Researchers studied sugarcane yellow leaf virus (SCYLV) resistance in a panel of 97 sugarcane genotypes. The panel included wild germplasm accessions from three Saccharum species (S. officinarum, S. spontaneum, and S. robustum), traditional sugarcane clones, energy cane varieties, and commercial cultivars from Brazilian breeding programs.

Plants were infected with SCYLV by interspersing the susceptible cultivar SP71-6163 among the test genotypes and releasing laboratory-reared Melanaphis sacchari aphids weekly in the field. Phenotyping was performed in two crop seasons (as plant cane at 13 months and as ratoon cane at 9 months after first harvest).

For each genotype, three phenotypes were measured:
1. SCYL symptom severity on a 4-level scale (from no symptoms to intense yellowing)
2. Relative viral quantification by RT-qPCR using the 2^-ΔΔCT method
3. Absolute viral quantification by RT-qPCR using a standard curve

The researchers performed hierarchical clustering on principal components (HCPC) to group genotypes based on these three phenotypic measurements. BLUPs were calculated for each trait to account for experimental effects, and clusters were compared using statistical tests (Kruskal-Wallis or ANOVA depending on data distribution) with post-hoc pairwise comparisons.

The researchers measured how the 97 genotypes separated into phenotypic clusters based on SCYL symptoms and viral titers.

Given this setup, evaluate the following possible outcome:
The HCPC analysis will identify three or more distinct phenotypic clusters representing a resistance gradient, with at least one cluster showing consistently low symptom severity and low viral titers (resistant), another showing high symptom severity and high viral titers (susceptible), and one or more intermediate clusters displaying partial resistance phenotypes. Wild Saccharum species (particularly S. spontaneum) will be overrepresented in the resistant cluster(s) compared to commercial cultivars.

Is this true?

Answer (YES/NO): NO